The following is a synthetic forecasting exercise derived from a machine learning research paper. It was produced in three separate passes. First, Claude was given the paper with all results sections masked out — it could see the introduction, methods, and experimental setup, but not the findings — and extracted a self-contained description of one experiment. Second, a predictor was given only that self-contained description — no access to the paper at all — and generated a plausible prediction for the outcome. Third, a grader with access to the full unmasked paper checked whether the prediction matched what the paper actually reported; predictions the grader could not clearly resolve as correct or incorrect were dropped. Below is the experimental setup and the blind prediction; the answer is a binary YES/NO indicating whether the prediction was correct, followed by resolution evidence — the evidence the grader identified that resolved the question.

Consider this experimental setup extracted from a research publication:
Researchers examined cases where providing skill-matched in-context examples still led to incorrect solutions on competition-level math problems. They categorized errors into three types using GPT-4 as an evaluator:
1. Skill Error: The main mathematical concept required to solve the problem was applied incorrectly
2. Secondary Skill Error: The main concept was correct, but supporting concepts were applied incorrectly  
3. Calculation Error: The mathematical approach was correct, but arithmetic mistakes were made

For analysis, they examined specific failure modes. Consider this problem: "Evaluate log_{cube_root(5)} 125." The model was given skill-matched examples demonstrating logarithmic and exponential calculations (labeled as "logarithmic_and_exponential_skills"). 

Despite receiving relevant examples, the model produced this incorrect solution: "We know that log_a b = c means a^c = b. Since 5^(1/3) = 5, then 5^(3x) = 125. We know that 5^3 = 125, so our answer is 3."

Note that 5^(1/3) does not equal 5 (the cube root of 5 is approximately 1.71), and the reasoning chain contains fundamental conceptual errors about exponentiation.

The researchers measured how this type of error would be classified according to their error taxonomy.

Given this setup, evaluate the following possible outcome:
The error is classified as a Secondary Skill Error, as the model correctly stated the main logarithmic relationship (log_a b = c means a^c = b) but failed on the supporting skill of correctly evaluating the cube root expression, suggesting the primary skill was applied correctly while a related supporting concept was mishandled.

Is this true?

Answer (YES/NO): NO